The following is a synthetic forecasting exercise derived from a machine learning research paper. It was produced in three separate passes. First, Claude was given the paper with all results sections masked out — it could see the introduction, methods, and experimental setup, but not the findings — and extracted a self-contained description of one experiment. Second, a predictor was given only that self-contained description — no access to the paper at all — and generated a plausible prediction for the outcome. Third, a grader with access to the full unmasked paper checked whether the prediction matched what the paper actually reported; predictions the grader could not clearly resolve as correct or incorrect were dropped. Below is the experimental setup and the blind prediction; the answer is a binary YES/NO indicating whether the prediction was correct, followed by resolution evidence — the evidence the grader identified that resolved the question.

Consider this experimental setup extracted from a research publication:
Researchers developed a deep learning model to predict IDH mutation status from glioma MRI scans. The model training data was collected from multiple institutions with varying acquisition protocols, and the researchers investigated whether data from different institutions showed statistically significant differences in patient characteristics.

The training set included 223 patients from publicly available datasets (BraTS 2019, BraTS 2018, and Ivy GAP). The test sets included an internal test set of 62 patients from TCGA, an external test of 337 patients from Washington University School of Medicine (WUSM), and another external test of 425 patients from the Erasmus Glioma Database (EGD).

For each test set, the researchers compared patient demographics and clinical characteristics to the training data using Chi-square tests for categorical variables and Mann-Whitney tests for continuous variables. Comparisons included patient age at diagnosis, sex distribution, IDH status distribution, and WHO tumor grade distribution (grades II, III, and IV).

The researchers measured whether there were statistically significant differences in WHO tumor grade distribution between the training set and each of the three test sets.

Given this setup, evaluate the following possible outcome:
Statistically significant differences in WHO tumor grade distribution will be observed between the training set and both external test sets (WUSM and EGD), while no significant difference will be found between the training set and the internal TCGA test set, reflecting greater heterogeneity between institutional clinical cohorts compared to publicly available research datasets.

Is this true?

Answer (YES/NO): NO